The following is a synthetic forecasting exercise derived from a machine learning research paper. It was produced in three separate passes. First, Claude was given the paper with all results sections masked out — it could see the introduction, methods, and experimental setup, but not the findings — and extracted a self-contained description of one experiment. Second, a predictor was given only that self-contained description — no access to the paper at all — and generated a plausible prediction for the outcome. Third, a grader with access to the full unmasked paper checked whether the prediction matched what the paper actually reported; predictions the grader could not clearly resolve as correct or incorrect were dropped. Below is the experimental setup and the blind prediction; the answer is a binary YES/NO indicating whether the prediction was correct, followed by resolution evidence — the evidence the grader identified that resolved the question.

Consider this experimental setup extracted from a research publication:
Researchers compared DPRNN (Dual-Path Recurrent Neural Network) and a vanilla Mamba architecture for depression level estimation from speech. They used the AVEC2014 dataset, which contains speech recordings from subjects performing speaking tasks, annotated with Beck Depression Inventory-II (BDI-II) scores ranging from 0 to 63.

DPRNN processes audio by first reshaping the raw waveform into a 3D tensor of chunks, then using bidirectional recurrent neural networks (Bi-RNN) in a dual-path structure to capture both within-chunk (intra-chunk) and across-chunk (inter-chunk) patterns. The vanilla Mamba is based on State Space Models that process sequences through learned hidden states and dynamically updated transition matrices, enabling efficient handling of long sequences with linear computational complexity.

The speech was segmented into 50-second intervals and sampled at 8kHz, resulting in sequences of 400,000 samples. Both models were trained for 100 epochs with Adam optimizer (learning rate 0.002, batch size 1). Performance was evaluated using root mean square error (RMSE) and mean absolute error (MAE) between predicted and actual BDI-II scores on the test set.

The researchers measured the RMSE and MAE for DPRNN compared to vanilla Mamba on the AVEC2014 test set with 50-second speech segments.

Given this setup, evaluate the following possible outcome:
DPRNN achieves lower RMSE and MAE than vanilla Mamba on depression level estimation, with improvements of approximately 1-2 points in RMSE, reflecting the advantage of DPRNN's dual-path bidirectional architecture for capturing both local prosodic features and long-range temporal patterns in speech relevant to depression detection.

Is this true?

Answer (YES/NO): NO